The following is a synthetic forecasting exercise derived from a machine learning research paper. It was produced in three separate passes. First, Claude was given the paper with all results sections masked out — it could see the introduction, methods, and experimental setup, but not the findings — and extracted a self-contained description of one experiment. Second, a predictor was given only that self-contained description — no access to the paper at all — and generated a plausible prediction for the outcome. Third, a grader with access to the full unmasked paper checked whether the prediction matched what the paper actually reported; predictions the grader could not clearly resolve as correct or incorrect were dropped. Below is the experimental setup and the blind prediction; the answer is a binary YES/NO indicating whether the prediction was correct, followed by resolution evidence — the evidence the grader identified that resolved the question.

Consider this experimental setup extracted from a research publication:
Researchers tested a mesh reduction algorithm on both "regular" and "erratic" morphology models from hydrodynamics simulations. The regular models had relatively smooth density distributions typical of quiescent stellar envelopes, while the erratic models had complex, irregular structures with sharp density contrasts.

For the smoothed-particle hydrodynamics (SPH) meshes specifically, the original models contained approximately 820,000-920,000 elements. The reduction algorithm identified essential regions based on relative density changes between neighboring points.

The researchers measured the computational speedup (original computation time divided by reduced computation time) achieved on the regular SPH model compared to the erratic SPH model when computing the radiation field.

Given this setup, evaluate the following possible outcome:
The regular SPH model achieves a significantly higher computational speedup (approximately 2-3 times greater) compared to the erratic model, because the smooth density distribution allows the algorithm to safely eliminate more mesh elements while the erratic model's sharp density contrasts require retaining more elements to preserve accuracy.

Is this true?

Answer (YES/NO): NO